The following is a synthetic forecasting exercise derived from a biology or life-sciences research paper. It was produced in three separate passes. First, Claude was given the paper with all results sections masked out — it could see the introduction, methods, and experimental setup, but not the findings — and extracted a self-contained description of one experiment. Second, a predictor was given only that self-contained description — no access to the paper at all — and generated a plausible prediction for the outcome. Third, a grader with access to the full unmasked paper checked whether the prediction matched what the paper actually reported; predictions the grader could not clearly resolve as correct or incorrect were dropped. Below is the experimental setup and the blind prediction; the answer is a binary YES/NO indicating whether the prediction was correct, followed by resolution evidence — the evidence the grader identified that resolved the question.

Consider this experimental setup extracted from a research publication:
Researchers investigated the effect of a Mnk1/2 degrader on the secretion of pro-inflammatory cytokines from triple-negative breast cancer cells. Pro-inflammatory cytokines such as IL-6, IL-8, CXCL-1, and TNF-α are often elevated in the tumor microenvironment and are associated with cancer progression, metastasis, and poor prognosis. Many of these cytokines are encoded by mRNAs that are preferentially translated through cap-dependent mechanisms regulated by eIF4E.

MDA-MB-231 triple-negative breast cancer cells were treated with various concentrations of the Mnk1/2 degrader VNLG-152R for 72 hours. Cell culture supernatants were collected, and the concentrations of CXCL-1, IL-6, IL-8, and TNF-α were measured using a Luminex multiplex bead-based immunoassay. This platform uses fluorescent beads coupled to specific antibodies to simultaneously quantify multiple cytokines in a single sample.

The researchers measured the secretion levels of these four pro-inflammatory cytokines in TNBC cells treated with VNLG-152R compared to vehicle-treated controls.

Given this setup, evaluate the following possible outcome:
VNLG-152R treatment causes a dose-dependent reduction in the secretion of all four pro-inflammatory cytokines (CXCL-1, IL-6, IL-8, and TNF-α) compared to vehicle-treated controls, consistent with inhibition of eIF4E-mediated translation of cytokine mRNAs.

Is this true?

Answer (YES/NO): YES